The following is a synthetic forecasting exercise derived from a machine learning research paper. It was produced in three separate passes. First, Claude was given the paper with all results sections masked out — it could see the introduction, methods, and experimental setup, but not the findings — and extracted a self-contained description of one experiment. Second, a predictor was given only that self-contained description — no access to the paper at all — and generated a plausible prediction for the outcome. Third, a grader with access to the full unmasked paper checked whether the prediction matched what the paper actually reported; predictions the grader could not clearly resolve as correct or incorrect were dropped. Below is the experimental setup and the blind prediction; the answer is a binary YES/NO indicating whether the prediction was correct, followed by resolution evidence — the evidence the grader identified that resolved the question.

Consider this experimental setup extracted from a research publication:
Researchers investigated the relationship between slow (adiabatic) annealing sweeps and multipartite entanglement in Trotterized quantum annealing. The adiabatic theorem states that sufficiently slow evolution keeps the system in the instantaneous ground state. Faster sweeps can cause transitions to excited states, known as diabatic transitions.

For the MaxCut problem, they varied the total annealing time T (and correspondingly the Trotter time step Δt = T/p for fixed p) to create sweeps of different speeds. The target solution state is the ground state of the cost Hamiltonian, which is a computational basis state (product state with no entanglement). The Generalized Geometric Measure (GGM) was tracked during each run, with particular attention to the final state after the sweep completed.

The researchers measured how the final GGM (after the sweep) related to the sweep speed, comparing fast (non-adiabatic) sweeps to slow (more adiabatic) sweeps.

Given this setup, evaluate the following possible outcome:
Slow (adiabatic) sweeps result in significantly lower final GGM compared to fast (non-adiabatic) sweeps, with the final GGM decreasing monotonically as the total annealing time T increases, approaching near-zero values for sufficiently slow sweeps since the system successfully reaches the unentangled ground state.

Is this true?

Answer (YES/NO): YES